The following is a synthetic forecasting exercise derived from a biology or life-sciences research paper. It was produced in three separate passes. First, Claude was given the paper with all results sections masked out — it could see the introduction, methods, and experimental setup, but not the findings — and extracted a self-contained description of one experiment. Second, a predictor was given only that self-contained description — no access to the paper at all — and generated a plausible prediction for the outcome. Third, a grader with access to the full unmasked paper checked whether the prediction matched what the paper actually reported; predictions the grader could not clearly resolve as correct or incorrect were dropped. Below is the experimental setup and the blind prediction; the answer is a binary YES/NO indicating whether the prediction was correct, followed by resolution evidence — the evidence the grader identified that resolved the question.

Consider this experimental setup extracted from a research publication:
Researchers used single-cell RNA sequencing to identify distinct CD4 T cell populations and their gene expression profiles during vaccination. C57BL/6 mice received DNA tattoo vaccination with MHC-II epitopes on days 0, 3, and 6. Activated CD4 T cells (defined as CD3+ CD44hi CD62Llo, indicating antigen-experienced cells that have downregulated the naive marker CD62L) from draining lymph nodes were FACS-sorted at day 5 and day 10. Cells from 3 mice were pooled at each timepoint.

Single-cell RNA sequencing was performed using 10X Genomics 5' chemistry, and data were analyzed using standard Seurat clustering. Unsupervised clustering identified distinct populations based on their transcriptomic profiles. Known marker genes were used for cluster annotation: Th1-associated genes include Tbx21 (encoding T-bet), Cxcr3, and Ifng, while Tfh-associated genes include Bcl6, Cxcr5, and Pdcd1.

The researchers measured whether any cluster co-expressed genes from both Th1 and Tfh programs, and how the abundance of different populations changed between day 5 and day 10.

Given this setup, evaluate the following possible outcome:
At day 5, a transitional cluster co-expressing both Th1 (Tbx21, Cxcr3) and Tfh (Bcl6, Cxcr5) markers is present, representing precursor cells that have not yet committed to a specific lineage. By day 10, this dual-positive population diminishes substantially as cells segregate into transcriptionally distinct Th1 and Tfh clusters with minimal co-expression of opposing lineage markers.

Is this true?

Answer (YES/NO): YES